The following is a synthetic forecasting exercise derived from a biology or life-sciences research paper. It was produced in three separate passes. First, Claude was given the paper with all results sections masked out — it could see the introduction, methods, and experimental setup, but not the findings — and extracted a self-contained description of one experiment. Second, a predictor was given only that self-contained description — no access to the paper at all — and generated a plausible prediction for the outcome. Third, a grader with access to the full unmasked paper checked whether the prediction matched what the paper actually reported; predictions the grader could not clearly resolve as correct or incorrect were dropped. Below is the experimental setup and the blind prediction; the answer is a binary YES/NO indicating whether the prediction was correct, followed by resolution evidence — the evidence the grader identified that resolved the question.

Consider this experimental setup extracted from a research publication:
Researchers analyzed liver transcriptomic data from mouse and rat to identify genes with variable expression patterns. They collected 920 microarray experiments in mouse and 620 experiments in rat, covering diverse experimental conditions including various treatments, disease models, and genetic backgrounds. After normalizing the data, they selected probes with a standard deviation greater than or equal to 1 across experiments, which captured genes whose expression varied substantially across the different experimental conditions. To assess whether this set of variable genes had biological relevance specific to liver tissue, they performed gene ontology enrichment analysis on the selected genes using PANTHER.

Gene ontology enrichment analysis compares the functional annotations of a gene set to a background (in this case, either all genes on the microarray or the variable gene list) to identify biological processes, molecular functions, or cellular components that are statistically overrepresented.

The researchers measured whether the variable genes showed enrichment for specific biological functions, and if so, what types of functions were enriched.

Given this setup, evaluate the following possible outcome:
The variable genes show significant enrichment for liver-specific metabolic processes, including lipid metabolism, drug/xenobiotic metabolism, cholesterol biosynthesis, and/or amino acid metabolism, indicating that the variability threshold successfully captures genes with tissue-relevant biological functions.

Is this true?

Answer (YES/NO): YES